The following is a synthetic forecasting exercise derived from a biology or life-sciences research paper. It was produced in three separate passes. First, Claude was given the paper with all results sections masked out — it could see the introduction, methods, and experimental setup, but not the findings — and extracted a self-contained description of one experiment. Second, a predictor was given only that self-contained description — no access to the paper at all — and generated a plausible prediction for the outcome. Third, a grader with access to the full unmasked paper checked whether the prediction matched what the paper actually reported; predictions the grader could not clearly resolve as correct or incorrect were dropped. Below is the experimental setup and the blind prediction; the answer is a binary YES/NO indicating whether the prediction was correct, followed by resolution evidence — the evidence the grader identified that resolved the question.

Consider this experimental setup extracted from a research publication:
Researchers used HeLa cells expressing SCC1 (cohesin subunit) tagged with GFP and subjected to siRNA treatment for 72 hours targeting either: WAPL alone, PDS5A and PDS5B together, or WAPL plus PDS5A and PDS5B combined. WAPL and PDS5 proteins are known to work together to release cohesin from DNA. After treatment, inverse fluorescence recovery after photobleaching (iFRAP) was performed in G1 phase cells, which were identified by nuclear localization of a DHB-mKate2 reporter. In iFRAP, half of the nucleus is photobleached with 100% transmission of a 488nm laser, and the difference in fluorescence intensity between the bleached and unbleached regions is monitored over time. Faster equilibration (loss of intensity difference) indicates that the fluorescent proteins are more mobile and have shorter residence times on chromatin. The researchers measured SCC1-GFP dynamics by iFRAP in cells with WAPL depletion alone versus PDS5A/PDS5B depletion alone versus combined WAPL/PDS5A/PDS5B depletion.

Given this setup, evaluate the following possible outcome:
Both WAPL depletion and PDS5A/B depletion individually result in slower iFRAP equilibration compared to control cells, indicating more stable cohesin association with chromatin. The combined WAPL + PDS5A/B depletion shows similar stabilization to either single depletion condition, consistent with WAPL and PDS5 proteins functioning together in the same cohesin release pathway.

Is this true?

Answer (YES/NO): NO